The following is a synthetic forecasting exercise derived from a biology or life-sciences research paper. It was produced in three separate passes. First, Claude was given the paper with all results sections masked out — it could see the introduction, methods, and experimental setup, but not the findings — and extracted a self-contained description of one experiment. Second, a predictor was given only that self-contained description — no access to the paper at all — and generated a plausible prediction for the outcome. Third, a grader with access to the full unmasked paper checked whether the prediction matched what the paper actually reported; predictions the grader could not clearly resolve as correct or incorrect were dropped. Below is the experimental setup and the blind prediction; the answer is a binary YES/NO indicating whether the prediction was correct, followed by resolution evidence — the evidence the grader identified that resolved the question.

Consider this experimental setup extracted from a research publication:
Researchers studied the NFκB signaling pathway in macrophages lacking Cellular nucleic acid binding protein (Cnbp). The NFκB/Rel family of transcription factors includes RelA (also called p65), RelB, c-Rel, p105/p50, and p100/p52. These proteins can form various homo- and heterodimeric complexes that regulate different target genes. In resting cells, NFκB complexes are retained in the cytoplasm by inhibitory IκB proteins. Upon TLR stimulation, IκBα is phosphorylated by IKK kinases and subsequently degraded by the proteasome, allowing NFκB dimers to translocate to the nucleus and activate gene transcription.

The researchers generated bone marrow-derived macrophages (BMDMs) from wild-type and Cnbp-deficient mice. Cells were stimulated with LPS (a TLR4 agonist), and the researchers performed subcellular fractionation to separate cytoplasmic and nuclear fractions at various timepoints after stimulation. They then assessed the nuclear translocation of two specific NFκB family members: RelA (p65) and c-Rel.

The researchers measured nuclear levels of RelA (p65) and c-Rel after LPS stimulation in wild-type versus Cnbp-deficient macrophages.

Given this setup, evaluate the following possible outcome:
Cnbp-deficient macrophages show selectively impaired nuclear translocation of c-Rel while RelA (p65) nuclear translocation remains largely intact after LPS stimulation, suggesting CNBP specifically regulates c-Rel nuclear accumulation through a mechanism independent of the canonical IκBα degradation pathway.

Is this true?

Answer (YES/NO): YES